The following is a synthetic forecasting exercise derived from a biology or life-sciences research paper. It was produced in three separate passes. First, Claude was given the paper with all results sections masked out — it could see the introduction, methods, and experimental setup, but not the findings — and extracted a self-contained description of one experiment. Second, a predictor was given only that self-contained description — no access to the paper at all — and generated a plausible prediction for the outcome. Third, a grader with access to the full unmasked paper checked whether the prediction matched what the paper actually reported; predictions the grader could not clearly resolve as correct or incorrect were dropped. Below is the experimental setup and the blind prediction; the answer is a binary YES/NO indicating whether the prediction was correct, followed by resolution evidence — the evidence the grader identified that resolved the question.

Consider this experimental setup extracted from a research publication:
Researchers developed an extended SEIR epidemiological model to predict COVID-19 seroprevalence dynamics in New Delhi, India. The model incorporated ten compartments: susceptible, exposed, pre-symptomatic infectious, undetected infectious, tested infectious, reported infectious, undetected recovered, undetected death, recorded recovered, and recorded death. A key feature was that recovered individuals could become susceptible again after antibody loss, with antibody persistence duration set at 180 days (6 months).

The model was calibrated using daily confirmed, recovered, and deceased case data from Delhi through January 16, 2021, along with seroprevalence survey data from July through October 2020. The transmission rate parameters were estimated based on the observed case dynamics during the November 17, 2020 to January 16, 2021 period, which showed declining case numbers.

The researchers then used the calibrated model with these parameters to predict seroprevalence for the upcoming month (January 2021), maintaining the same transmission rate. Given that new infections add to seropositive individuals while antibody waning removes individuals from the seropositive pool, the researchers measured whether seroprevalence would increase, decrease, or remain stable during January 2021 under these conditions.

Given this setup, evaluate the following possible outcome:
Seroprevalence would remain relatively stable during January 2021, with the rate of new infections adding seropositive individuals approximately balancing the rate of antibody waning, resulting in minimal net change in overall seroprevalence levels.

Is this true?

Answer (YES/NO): NO